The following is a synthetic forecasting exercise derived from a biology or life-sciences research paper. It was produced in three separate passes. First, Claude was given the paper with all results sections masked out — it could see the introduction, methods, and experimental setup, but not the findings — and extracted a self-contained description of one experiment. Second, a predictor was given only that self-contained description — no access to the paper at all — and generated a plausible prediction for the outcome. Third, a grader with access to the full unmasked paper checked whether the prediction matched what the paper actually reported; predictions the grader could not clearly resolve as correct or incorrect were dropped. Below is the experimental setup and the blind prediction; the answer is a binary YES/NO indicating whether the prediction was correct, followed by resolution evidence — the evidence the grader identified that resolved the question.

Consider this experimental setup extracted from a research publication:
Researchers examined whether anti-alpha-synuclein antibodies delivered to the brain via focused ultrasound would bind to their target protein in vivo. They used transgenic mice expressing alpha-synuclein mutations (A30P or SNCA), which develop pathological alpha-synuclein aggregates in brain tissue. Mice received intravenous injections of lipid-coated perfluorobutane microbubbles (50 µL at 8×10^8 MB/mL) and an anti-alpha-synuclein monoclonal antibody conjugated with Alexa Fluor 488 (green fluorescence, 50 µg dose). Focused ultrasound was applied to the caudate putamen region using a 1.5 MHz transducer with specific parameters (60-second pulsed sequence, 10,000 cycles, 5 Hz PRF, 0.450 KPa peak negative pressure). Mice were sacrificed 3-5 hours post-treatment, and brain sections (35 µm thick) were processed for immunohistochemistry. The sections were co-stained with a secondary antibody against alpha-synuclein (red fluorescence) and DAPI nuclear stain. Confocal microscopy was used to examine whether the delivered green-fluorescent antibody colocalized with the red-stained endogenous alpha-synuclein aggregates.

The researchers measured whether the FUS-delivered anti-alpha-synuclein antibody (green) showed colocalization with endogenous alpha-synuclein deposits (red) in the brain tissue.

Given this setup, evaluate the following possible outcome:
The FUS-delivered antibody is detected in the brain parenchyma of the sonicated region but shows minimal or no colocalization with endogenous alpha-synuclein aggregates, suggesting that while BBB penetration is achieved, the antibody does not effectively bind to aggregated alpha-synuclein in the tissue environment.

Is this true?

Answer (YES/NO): NO